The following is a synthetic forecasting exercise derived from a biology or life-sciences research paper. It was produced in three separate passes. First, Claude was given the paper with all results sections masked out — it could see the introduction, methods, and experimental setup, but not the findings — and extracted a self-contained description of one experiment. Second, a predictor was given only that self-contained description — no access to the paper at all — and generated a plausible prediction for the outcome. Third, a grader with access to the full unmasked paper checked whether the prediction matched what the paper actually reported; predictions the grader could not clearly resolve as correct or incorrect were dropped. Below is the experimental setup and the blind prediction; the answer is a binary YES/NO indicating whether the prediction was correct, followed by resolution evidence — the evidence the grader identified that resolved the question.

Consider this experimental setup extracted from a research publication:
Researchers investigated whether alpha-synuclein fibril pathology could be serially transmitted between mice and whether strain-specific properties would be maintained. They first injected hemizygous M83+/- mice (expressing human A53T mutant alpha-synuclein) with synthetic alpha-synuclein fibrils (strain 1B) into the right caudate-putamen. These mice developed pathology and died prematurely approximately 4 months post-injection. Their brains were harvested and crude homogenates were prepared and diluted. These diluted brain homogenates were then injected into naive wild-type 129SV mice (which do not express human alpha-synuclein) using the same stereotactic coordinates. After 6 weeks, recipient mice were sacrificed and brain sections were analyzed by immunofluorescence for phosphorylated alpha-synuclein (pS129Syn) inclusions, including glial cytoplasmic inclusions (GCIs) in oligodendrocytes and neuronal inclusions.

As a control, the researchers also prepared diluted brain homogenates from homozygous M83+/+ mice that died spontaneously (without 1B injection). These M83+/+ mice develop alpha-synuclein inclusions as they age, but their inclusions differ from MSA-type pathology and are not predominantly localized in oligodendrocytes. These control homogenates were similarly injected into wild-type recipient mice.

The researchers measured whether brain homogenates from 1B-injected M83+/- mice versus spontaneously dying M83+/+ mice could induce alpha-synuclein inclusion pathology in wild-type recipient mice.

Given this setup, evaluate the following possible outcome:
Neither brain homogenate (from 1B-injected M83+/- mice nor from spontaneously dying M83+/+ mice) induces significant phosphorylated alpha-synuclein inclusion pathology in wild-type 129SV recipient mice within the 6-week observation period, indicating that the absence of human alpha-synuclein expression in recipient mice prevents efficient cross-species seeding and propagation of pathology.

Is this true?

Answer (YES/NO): NO